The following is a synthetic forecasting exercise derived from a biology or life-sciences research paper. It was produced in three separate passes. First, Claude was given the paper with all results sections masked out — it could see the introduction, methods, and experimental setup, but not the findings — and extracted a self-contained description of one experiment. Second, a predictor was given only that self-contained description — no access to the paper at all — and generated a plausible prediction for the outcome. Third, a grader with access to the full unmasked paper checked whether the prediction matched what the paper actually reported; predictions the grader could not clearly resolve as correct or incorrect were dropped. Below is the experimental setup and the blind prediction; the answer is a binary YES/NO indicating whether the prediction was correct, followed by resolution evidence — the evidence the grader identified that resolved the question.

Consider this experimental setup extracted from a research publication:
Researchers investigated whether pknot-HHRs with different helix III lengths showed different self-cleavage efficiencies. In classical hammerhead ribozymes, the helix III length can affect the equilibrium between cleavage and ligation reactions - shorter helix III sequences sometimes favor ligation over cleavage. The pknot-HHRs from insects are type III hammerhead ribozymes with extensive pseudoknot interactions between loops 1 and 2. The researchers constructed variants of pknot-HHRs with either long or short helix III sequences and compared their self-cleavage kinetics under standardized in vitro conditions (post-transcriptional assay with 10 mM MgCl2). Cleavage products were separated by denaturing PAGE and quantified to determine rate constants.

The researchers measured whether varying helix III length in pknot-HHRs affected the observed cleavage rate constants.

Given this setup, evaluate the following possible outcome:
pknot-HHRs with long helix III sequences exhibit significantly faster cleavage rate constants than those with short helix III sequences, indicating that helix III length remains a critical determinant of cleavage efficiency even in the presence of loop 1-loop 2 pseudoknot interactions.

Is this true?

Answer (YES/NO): NO